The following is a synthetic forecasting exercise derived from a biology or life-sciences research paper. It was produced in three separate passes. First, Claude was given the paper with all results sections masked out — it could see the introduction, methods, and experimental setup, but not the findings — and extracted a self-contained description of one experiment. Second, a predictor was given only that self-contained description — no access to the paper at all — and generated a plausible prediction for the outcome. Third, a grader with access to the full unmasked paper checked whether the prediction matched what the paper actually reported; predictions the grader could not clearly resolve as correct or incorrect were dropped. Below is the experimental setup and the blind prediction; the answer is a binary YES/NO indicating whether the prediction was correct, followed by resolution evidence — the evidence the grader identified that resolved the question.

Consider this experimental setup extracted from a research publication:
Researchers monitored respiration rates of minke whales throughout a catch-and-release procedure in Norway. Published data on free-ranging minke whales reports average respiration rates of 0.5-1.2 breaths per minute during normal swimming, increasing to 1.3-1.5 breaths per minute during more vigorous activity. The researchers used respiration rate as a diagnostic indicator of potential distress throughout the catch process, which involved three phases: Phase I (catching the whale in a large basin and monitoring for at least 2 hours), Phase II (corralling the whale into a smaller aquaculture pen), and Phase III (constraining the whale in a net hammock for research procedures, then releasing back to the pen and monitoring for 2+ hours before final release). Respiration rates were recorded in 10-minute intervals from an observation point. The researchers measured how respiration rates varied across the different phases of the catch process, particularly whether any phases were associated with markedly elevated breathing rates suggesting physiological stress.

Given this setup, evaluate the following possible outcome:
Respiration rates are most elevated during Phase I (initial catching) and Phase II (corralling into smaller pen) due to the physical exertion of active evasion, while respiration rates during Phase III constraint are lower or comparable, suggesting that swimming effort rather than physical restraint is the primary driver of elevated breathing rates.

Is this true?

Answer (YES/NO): NO